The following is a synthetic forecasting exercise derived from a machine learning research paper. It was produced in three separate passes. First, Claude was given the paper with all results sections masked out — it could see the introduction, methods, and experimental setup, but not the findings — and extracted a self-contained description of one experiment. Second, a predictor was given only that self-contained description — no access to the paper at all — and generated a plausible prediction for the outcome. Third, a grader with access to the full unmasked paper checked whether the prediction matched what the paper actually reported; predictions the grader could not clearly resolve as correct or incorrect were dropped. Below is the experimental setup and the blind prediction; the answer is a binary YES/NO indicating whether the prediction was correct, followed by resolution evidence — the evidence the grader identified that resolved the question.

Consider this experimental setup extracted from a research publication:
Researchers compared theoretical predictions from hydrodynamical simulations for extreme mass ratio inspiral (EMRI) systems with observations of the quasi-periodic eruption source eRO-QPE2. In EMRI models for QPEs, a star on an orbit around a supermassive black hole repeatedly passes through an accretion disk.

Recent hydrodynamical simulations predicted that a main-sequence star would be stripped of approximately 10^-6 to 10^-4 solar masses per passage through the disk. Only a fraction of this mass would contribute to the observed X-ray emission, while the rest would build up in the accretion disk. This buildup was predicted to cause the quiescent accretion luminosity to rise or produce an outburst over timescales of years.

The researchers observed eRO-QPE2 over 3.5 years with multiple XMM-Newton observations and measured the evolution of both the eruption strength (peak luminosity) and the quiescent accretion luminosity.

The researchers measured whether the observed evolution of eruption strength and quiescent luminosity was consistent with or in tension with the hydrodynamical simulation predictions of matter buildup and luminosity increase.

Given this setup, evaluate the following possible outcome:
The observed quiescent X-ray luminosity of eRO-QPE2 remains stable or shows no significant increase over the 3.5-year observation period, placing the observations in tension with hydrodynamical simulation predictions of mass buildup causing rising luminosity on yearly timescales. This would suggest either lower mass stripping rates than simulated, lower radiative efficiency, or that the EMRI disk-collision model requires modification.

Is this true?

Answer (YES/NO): YES